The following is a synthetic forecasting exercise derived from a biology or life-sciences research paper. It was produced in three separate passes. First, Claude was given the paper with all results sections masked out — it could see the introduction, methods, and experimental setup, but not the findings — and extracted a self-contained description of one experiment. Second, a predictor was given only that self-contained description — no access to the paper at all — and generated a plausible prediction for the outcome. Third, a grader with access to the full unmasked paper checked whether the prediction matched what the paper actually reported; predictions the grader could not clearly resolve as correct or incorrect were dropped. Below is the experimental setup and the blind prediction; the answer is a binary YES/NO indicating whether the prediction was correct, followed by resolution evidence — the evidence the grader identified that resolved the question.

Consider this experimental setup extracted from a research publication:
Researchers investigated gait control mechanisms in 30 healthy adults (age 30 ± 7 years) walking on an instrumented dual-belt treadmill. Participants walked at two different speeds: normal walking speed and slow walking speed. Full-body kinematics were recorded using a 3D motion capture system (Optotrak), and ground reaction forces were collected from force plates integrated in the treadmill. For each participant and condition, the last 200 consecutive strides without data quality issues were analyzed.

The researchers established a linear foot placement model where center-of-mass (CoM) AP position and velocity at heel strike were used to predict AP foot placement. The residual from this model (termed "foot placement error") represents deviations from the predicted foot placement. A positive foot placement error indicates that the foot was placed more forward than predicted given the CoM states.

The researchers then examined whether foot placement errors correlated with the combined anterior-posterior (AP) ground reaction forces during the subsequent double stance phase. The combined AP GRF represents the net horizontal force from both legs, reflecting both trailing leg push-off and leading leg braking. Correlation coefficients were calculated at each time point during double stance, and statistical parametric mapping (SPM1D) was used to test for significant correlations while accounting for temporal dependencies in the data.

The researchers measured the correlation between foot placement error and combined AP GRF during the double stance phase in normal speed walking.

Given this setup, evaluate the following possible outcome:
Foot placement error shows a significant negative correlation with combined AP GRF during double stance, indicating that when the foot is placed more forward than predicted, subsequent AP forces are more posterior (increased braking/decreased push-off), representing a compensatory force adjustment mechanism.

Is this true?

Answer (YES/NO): NO